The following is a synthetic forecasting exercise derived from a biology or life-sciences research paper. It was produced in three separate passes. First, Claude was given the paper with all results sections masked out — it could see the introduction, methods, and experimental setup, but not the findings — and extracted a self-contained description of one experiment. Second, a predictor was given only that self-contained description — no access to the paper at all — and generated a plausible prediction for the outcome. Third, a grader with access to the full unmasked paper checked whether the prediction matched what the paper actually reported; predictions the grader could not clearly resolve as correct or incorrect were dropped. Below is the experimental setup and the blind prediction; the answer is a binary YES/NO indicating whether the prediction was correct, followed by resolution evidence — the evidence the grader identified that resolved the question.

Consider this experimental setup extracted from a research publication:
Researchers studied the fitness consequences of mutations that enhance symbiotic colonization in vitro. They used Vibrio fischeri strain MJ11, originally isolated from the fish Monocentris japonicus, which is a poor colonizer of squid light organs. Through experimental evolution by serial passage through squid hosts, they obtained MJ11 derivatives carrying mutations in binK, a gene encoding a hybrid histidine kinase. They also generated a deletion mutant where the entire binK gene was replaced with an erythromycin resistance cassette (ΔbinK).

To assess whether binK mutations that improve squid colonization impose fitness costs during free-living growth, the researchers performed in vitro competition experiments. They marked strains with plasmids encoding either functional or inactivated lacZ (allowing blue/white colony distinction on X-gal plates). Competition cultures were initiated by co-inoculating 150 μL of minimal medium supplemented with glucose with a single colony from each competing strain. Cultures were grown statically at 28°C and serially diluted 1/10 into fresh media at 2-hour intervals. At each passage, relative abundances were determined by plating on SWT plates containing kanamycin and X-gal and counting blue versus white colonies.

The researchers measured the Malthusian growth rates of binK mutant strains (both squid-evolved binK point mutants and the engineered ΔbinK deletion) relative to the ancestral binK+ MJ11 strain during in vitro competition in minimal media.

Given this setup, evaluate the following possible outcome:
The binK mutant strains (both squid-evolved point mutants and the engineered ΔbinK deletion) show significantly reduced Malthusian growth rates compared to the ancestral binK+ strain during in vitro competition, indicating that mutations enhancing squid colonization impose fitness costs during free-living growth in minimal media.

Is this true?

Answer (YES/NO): YES